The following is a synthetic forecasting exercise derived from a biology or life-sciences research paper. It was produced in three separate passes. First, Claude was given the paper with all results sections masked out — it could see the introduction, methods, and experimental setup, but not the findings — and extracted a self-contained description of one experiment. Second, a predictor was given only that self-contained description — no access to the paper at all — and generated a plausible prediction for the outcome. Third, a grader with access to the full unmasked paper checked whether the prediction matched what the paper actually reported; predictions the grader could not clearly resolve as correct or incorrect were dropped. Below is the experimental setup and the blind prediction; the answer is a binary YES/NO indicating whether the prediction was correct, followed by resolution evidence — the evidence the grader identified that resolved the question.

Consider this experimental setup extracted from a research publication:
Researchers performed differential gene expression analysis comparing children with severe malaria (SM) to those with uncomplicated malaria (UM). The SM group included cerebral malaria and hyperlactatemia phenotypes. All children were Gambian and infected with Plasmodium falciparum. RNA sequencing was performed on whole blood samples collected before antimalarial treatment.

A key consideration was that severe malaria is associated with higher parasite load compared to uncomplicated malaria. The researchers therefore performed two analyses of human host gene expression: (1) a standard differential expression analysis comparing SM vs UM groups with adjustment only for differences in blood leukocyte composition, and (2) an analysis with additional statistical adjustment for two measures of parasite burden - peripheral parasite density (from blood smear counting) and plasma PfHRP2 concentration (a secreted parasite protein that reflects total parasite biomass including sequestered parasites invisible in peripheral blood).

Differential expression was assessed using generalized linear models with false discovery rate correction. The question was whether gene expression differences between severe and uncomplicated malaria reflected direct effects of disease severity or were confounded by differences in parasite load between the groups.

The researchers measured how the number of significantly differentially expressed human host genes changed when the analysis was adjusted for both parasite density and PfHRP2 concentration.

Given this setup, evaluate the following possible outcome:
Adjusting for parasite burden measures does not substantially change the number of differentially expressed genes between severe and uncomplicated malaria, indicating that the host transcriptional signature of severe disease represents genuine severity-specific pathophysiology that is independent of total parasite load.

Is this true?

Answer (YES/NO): NO